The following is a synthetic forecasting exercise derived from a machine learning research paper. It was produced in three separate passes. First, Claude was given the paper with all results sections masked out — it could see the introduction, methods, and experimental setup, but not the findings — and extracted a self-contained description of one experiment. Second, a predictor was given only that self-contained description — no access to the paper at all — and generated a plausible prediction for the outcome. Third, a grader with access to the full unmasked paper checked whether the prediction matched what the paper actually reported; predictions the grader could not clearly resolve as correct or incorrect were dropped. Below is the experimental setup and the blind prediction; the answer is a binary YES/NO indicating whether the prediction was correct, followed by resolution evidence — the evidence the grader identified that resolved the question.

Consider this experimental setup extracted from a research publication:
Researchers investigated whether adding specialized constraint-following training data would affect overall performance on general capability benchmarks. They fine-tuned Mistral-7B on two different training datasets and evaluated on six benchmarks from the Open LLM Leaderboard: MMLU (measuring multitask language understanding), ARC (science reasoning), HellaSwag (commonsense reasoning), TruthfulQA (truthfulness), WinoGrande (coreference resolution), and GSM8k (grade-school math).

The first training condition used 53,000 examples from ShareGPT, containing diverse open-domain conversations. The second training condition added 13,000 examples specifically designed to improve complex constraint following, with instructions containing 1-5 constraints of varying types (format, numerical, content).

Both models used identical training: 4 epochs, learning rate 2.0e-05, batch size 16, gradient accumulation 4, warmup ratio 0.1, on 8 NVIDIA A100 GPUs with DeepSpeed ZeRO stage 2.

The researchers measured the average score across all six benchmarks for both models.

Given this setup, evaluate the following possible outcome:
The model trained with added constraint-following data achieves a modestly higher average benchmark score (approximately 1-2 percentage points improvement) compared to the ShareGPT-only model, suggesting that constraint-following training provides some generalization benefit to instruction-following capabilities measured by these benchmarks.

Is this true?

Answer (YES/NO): NO